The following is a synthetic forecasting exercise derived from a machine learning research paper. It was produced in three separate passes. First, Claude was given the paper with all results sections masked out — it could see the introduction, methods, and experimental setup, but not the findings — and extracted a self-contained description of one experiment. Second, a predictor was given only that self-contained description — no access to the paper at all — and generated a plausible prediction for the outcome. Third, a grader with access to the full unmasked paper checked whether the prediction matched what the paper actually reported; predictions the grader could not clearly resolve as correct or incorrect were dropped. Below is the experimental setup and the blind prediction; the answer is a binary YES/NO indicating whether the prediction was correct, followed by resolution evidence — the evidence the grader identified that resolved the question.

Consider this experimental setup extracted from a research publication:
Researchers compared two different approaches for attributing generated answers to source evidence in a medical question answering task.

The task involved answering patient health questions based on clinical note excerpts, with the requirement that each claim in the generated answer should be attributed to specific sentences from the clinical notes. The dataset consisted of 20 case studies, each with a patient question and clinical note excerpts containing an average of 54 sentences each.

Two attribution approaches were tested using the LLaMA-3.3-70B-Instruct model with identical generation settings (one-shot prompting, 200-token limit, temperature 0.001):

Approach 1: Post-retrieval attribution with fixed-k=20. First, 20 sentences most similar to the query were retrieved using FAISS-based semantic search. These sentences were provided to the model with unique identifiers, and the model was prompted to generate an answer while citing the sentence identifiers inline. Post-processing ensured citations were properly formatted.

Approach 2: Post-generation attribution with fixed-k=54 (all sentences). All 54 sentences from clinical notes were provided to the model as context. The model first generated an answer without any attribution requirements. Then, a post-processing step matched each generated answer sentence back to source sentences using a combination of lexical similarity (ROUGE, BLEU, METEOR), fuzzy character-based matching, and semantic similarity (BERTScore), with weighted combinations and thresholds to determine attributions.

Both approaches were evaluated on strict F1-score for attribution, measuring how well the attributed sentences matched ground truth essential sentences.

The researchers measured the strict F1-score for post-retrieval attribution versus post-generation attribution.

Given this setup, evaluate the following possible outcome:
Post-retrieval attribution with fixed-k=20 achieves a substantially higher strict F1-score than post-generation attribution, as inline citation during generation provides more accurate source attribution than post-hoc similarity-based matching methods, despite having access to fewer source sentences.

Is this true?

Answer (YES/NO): YES